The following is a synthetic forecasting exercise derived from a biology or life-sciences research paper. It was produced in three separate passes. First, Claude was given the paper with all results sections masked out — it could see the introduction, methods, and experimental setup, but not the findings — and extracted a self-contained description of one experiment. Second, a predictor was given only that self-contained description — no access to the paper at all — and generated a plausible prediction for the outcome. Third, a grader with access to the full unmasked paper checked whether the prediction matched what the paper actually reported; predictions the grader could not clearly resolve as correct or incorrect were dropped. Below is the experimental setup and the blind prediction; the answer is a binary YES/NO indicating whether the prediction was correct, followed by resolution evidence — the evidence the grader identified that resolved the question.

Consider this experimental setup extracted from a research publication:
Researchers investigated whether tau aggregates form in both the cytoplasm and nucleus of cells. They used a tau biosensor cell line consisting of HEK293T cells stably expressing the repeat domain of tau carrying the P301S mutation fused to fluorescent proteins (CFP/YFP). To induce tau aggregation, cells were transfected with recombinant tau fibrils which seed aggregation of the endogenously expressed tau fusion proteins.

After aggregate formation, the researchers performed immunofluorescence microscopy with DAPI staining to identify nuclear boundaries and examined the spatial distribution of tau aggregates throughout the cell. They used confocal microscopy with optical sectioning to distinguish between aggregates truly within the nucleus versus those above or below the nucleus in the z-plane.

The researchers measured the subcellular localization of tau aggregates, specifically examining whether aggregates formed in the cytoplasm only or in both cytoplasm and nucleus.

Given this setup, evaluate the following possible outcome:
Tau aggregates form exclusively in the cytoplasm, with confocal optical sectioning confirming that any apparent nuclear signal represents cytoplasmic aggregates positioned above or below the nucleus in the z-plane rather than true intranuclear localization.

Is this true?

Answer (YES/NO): NO